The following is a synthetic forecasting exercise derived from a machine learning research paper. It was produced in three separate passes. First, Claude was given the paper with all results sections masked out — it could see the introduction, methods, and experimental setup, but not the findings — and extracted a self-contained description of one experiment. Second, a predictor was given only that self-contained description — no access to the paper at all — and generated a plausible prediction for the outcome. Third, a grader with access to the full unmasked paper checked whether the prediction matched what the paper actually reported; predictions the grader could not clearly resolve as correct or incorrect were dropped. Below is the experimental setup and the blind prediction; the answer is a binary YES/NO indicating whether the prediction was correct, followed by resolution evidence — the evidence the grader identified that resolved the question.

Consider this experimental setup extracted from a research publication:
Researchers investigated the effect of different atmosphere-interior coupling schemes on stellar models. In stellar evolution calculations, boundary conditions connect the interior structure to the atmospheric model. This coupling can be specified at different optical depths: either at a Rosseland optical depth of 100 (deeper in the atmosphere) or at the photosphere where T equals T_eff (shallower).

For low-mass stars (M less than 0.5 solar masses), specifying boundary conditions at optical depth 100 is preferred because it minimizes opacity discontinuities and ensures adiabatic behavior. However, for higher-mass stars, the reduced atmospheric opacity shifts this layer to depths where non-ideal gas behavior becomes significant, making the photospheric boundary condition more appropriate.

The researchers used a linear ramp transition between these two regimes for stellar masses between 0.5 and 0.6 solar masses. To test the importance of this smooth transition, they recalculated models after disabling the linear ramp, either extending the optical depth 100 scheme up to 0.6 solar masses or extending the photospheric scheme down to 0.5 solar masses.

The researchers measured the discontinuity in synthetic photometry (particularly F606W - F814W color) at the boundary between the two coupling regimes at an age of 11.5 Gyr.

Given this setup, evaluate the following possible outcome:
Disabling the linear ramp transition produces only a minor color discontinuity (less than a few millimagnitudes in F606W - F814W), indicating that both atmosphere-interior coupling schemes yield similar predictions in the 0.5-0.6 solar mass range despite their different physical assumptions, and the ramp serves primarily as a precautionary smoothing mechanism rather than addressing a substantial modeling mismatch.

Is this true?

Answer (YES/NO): NO